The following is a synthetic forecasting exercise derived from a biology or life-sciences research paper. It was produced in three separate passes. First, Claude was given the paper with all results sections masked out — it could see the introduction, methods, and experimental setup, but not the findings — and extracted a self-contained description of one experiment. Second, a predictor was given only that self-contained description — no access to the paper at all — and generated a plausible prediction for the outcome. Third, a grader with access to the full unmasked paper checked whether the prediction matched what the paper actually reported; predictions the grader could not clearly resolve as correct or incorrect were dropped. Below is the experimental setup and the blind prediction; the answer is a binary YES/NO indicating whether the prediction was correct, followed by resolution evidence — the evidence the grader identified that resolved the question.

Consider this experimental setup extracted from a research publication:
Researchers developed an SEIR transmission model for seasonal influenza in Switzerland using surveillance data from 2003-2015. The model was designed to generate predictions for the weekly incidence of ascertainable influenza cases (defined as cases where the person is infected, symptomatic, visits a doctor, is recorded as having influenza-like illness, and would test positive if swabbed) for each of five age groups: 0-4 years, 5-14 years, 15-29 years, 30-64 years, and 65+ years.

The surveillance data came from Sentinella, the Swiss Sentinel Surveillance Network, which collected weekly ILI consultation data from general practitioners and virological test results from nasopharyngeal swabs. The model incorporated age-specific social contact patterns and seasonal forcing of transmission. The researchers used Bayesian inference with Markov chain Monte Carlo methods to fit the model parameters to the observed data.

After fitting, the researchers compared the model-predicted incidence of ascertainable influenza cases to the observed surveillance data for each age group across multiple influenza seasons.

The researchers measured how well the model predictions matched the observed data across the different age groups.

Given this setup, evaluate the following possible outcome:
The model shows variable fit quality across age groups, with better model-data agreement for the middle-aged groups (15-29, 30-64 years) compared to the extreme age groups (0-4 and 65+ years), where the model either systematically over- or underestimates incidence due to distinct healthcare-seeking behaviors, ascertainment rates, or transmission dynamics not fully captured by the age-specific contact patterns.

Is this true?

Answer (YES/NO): NO